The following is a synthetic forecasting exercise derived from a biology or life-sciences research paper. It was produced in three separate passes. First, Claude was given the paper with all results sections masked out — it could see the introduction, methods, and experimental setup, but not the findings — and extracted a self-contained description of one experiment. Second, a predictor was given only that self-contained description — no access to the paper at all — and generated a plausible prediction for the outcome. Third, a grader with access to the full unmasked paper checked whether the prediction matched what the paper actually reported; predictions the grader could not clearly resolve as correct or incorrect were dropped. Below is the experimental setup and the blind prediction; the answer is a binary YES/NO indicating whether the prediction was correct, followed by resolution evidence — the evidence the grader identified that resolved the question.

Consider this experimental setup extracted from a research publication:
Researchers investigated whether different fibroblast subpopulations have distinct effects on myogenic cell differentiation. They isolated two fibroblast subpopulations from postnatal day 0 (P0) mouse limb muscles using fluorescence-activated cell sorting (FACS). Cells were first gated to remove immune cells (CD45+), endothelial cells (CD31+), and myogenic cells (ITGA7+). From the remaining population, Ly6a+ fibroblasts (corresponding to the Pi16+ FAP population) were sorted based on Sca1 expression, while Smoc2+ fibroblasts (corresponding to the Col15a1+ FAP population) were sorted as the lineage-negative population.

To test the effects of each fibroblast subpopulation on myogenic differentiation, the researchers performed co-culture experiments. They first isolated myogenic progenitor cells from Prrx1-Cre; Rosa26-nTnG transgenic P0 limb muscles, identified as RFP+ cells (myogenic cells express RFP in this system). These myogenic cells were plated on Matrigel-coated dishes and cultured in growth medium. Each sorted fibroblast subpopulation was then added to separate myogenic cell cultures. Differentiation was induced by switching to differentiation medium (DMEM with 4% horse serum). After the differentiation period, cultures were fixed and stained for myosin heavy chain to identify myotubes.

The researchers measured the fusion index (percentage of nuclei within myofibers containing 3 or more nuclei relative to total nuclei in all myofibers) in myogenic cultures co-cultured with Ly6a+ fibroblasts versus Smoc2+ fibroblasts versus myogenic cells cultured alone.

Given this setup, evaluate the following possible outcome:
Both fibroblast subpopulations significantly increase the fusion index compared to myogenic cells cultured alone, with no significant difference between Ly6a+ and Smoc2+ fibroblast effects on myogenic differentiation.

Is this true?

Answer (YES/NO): NO